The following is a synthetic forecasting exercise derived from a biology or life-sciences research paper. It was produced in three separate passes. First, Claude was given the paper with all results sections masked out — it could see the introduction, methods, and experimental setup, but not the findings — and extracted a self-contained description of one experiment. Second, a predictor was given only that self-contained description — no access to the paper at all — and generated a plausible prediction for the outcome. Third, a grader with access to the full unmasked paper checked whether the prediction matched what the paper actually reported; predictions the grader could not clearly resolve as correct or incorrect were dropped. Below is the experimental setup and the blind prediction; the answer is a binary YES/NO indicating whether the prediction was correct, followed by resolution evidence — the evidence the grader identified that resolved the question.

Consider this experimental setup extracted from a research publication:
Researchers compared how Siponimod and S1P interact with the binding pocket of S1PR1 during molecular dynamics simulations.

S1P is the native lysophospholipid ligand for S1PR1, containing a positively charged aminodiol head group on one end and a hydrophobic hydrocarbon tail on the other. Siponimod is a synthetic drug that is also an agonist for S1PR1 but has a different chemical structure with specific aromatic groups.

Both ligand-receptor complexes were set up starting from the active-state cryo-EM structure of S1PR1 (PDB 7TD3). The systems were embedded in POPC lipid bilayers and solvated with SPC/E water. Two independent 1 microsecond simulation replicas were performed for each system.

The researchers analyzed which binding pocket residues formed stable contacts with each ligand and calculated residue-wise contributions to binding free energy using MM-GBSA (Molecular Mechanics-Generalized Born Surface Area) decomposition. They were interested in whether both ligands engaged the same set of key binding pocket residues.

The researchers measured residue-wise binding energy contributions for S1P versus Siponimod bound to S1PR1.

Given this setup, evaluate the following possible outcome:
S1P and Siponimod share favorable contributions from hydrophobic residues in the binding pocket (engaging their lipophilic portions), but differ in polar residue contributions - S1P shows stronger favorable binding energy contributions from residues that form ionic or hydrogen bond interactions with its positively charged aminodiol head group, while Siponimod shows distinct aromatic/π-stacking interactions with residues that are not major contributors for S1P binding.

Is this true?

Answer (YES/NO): NO